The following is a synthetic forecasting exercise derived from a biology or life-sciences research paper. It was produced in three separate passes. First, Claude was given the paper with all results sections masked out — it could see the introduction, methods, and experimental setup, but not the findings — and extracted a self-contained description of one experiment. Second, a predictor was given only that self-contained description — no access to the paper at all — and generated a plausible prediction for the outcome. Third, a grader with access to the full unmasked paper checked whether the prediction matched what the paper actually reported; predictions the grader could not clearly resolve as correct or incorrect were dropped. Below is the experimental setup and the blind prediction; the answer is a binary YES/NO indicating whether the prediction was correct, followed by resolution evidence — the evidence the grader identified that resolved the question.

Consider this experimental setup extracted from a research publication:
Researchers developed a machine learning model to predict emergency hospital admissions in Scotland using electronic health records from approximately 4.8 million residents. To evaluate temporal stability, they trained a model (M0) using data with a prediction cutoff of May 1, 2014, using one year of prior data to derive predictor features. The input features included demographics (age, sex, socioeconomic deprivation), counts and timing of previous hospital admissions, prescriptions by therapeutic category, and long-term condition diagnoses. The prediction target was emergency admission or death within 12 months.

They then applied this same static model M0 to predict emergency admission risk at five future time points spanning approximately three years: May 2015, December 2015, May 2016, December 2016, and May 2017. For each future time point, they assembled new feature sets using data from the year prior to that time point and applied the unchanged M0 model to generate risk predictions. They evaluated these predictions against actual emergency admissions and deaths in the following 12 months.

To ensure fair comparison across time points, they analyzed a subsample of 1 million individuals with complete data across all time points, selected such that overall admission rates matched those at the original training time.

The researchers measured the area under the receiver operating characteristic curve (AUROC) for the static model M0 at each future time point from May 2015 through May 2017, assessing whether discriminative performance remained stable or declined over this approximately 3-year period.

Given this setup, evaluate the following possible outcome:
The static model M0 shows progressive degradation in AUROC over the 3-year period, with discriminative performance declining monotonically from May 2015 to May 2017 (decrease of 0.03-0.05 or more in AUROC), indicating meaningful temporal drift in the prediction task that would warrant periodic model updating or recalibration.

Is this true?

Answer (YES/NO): NO